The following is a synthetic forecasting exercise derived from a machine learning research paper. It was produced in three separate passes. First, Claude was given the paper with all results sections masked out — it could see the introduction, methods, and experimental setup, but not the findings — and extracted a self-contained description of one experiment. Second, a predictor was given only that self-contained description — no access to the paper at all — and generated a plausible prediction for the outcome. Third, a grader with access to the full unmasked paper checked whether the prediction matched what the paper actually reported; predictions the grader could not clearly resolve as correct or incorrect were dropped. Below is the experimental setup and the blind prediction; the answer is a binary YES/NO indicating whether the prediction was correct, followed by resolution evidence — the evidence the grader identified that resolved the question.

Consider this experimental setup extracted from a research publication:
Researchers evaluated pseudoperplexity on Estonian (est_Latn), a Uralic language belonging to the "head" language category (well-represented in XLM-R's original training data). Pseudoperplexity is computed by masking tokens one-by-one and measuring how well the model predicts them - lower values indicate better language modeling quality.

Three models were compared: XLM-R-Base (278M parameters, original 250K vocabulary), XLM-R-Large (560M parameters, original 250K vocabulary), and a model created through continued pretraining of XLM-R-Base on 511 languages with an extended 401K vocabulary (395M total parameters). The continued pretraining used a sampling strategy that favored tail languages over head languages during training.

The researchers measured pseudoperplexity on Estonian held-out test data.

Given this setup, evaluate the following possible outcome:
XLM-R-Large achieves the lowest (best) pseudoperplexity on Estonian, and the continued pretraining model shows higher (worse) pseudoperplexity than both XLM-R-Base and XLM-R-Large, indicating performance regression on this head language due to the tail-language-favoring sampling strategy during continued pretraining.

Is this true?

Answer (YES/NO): YES